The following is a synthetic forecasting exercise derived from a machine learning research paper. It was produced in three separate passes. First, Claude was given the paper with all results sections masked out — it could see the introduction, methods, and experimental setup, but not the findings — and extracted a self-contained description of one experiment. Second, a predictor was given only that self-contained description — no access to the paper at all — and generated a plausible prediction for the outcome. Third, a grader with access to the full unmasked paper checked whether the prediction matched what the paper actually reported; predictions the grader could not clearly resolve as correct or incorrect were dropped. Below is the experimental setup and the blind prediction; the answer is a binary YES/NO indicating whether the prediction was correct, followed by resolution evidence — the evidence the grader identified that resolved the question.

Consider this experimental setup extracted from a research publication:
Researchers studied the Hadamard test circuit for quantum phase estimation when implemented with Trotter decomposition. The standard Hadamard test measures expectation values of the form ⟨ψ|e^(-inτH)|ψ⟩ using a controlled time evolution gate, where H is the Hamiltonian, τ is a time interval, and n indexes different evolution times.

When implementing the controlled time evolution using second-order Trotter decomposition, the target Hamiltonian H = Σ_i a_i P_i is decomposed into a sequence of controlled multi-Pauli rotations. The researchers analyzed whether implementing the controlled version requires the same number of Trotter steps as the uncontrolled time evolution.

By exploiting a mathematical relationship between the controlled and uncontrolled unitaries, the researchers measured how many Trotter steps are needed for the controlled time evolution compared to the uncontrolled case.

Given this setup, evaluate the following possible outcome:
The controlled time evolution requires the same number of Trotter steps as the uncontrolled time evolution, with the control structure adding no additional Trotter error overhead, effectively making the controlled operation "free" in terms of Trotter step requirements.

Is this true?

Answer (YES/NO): NO